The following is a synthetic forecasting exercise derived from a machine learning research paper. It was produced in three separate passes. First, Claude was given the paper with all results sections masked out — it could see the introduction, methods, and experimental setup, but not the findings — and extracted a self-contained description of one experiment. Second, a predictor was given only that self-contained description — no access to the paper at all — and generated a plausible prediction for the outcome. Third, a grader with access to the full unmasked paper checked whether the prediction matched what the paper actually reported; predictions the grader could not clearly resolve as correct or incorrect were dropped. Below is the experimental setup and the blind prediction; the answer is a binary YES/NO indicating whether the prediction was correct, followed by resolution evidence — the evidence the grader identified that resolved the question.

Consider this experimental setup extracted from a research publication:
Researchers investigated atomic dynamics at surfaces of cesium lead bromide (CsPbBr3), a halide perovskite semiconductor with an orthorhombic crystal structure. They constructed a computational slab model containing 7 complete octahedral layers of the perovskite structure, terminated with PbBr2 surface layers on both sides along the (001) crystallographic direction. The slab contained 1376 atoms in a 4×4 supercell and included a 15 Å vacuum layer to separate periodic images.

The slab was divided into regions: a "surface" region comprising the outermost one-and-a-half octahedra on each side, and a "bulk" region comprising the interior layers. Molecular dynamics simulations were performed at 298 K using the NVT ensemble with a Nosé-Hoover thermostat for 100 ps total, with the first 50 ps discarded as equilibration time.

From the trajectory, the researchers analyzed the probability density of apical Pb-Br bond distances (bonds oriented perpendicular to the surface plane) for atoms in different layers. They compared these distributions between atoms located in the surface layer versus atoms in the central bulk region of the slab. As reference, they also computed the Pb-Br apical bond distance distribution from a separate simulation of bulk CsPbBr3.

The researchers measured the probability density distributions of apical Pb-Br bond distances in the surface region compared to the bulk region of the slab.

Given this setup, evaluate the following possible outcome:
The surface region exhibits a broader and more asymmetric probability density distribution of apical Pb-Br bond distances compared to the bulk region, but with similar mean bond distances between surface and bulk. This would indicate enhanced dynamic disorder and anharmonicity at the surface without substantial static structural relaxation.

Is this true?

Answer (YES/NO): NO